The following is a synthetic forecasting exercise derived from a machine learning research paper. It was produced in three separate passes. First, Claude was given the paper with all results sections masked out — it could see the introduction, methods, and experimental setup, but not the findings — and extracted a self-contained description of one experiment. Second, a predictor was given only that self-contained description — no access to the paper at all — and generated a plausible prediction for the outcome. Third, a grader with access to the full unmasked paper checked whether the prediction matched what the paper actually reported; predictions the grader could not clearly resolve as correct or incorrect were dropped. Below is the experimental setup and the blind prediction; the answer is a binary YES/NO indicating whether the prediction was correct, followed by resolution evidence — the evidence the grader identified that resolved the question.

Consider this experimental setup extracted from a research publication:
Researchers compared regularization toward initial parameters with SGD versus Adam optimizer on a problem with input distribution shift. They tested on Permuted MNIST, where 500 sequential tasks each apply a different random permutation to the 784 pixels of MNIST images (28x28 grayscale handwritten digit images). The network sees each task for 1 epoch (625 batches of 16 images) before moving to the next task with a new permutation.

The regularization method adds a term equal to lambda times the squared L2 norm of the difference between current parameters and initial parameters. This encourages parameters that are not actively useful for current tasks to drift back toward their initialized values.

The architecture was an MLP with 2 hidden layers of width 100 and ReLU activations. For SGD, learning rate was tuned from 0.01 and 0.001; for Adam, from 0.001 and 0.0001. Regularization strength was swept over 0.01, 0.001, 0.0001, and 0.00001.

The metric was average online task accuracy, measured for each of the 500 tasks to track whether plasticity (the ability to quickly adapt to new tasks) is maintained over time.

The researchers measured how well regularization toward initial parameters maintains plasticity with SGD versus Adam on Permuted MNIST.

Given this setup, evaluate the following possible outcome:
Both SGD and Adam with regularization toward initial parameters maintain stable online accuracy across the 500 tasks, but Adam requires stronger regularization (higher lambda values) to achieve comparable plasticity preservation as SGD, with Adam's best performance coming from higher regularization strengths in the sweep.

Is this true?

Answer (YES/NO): NO